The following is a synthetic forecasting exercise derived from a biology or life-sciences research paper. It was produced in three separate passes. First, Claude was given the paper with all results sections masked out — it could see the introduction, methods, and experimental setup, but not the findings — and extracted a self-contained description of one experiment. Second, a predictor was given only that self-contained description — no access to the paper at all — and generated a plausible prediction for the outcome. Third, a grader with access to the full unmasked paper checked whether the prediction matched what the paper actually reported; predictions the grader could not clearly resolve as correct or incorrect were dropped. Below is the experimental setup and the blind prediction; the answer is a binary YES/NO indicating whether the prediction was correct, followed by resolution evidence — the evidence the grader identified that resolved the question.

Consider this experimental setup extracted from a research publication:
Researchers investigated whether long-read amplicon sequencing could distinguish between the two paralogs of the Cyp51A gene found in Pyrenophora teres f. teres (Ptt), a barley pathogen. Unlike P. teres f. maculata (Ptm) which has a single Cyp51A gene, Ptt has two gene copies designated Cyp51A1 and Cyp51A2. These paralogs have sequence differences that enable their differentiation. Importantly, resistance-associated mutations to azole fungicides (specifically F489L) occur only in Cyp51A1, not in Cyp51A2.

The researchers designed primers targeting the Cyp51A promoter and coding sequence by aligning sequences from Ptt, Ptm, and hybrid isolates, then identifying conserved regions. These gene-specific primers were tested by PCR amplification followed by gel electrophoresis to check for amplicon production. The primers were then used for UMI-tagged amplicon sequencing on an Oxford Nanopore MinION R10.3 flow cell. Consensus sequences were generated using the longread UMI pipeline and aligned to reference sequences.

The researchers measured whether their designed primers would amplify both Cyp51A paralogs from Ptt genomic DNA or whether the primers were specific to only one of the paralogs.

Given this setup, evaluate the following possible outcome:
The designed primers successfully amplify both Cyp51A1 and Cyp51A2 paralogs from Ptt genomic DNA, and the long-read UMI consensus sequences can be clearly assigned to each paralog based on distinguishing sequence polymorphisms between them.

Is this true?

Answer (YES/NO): YES